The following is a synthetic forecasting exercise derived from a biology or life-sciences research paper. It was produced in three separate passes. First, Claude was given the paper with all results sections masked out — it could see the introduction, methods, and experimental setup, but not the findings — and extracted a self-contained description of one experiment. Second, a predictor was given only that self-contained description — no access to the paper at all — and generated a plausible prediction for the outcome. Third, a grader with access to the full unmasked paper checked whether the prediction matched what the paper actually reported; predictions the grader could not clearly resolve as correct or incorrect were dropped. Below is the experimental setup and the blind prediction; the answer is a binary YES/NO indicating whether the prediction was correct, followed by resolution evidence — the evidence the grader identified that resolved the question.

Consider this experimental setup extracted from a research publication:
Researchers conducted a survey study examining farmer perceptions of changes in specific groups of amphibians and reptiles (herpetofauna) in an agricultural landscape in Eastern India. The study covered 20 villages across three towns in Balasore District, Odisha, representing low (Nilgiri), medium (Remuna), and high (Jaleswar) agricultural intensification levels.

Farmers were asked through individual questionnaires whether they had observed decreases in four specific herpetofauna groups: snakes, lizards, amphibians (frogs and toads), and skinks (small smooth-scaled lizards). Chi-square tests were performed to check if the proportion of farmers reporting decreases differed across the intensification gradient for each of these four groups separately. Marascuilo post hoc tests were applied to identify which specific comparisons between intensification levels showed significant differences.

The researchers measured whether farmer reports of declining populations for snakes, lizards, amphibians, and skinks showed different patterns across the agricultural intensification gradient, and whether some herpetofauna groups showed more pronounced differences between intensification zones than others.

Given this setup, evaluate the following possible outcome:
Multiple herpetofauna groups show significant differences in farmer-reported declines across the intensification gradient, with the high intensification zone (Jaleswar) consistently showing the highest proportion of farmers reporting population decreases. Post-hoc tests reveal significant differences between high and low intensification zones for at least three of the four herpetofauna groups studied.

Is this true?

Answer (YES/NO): NO